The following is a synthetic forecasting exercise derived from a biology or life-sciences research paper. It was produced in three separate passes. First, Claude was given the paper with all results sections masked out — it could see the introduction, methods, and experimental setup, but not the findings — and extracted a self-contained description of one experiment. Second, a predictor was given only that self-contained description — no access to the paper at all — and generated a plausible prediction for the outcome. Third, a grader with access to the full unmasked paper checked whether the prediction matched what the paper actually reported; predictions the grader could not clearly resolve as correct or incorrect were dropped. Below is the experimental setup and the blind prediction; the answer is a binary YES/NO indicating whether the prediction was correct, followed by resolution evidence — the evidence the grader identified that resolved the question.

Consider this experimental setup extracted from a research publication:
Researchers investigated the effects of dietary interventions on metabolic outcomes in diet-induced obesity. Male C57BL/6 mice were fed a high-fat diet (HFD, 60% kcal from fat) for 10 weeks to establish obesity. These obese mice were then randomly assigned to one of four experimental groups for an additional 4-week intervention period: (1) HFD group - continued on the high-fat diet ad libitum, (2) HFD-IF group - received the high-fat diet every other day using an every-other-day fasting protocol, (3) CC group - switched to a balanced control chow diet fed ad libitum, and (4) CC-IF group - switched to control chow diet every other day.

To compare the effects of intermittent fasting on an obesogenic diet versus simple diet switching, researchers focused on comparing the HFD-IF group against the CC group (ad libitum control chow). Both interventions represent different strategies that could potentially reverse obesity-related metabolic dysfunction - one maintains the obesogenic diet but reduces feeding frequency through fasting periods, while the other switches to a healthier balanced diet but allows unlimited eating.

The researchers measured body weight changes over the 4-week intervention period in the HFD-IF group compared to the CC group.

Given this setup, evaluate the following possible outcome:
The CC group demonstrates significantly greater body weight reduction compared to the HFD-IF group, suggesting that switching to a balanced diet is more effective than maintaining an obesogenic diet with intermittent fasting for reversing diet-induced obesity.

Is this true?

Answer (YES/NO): YES